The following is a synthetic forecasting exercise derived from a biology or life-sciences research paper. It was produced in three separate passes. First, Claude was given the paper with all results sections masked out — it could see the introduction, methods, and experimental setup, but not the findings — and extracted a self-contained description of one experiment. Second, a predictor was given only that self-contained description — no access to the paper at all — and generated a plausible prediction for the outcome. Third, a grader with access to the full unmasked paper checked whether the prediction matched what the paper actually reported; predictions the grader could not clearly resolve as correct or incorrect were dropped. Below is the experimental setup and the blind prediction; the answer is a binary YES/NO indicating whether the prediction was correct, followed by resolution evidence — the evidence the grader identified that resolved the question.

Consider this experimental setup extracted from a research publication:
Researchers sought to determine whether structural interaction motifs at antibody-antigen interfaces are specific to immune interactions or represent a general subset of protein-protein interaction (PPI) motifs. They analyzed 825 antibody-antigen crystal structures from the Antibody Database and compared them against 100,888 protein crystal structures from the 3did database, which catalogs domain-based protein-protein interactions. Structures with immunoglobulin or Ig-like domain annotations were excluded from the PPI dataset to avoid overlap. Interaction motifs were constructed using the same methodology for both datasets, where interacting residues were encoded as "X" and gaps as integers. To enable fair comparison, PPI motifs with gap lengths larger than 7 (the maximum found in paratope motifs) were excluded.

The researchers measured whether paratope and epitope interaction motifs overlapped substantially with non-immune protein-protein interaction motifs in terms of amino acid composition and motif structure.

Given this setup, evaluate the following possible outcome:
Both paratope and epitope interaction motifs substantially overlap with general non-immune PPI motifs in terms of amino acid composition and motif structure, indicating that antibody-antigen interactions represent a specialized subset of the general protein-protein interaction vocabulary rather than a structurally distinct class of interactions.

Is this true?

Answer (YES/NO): NO